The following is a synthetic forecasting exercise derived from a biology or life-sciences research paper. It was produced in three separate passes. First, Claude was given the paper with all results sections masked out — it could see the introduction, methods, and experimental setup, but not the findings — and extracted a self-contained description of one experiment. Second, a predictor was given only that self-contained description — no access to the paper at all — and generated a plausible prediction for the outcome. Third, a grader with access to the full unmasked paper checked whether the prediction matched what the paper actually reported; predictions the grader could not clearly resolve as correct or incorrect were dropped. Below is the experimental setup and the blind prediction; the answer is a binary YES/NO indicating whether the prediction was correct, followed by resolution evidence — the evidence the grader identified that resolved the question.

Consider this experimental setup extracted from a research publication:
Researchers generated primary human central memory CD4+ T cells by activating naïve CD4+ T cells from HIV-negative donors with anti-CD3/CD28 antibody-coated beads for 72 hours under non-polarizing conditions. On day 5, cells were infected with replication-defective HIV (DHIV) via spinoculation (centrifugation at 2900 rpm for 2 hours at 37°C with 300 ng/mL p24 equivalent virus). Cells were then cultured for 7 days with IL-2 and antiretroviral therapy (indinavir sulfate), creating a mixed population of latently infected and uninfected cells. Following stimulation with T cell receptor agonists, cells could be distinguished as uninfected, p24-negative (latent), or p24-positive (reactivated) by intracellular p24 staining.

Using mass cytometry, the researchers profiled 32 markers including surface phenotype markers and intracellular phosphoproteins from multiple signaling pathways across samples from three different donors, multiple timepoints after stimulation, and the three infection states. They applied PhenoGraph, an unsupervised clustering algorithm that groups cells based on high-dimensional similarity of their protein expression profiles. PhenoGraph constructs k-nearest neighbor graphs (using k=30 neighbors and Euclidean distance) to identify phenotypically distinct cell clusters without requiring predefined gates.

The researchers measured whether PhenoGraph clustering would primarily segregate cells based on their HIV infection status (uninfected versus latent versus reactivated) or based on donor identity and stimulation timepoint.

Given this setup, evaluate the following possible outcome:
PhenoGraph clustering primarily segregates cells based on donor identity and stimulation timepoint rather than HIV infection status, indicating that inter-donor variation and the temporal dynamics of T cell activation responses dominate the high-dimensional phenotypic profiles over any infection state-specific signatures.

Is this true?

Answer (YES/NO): NO